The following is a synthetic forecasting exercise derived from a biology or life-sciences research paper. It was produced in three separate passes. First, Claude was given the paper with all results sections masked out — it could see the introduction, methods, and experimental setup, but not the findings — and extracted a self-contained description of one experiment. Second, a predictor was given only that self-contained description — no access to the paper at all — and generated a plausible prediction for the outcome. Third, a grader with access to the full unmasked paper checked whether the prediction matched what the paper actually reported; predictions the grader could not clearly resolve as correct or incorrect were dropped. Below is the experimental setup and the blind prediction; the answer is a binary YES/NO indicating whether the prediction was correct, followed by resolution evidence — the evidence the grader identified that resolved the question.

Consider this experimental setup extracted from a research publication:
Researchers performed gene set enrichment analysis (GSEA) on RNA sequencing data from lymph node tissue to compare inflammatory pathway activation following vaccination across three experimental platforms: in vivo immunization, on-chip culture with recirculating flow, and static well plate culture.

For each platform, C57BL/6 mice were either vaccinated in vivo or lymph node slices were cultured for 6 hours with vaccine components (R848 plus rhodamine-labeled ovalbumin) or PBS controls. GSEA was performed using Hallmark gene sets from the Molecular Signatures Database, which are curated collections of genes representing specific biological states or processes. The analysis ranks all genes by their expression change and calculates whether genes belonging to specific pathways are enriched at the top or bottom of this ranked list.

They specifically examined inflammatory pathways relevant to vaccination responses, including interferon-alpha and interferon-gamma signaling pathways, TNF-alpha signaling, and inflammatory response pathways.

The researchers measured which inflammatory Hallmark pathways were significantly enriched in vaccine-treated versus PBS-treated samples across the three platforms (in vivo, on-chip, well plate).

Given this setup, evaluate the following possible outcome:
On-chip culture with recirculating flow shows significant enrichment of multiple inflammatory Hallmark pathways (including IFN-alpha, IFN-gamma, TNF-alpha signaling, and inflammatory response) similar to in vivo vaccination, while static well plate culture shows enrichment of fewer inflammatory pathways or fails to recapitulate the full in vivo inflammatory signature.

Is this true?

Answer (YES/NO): NO